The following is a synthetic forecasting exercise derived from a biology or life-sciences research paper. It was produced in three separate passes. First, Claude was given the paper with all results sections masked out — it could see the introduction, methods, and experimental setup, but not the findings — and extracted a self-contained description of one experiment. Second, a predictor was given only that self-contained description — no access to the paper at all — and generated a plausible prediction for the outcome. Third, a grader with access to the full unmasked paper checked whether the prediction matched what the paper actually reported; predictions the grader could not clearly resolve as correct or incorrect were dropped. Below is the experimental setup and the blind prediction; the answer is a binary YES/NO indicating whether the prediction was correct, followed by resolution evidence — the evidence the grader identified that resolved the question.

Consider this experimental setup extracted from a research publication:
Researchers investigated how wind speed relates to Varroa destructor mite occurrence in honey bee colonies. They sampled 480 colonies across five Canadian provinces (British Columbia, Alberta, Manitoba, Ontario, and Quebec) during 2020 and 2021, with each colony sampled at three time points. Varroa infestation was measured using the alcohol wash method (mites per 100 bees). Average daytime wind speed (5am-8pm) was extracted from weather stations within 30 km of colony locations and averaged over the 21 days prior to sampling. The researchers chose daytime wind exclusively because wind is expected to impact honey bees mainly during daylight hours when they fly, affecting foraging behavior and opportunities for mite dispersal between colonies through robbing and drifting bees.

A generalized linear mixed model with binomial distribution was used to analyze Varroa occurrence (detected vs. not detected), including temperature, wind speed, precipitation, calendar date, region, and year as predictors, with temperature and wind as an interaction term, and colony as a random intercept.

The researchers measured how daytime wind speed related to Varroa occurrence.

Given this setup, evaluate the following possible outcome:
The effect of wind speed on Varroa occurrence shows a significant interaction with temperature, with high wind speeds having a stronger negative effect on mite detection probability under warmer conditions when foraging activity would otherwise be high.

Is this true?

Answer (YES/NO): NO